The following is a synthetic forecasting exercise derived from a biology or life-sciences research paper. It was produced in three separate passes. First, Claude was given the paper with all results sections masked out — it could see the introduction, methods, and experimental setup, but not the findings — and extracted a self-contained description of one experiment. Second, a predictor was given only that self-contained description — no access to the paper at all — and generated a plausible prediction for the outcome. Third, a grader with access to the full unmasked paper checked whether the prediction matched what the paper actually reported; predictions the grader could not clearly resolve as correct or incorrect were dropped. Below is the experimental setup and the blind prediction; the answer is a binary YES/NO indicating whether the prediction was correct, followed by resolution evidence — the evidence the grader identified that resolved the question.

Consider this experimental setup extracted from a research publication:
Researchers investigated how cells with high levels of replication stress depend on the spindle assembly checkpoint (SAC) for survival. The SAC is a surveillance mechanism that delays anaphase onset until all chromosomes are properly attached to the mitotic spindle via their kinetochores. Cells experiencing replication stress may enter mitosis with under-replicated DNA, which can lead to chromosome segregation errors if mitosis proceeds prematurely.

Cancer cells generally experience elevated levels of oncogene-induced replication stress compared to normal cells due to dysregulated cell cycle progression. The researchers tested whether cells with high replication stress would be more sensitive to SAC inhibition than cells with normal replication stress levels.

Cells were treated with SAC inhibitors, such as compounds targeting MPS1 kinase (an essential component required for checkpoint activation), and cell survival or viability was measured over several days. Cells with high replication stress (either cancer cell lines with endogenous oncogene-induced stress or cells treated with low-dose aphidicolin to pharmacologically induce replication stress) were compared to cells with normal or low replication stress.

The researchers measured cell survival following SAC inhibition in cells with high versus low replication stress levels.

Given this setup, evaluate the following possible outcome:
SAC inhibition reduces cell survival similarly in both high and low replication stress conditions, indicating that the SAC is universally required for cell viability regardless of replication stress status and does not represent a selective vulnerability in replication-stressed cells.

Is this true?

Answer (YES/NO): NO